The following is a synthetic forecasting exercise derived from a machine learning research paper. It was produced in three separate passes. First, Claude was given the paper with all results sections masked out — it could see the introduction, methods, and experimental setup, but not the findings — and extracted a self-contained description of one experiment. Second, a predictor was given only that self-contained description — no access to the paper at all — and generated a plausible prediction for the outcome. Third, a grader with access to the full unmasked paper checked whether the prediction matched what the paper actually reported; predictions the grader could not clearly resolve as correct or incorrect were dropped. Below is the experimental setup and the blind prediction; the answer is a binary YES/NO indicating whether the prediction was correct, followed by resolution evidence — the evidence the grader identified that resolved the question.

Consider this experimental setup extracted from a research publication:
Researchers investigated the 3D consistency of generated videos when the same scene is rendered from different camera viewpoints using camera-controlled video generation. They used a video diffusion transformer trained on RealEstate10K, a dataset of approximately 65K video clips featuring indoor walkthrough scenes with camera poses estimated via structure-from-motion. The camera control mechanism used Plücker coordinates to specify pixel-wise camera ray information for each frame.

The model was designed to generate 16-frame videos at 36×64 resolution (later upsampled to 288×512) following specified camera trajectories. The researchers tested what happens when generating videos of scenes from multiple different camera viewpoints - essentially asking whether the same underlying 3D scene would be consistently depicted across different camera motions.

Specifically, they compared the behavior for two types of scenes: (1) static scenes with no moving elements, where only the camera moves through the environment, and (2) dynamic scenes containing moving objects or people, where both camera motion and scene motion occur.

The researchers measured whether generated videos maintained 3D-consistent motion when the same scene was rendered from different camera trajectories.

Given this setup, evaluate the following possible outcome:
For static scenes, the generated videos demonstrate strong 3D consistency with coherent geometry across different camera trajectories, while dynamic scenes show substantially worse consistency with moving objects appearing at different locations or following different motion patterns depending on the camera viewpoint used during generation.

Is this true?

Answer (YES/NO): YES